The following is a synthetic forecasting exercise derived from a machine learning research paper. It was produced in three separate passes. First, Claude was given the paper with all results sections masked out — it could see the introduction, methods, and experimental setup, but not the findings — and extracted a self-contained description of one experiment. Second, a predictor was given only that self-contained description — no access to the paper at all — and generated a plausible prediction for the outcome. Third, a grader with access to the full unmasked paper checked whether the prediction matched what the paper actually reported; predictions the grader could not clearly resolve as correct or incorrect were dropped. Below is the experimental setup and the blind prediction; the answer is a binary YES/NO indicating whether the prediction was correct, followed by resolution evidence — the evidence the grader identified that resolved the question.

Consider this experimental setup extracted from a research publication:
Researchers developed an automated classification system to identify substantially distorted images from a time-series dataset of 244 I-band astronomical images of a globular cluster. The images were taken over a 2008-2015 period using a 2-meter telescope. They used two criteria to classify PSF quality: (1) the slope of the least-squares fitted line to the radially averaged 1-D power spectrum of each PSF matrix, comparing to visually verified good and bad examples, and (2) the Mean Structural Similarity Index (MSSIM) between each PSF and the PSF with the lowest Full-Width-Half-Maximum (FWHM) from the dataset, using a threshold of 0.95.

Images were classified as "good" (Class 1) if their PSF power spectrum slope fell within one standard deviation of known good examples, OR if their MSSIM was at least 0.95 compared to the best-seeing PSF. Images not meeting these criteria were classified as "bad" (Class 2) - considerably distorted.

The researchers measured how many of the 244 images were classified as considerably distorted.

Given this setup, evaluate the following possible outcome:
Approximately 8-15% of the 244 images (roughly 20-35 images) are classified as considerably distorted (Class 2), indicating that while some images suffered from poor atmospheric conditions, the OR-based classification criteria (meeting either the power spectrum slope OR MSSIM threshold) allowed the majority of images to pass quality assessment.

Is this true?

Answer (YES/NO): YES